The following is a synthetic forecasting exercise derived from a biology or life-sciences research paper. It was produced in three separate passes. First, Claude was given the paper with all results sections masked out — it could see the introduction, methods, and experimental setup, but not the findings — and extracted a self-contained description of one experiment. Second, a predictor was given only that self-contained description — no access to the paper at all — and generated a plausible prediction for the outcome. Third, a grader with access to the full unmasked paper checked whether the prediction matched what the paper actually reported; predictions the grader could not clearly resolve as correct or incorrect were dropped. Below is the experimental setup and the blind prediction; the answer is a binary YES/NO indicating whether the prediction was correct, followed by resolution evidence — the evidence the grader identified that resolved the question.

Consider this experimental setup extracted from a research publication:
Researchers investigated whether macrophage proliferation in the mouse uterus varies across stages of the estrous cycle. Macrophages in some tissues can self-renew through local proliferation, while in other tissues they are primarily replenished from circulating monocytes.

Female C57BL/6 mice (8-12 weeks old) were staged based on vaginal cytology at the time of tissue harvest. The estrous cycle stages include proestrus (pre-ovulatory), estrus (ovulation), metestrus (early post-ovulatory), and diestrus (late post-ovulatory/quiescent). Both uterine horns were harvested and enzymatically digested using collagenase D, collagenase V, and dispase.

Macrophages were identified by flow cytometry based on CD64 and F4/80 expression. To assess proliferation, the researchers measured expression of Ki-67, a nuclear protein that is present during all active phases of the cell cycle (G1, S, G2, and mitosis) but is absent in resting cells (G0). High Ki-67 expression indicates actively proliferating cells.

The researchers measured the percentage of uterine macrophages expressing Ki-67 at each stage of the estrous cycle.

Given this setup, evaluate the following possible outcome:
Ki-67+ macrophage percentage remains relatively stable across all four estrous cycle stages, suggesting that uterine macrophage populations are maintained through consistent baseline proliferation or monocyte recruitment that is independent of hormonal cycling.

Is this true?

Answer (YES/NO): NO